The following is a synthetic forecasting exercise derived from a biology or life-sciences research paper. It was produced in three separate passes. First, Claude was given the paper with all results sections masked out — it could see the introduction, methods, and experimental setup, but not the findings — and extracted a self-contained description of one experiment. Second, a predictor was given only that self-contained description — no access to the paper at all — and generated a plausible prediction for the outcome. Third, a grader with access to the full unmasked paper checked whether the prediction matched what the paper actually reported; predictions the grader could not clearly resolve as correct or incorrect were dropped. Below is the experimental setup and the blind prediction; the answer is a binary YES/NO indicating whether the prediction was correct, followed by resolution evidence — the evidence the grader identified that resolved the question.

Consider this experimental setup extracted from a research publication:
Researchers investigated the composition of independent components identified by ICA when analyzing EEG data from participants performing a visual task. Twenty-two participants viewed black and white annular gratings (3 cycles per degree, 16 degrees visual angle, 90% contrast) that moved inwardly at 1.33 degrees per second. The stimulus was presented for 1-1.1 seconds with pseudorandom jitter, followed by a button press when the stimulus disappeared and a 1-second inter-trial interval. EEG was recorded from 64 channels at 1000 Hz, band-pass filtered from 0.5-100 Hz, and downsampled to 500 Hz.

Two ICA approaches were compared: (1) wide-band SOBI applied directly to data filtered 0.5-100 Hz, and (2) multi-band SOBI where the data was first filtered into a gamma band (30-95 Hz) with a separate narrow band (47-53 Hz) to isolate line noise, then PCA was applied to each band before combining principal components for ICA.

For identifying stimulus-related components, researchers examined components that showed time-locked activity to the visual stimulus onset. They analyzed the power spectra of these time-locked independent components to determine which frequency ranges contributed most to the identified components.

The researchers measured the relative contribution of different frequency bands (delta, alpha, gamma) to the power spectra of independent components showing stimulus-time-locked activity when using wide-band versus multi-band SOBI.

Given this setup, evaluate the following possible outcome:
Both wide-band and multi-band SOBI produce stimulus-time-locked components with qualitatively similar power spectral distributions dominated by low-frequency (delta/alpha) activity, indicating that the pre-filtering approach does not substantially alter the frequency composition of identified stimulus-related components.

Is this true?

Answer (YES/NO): NO